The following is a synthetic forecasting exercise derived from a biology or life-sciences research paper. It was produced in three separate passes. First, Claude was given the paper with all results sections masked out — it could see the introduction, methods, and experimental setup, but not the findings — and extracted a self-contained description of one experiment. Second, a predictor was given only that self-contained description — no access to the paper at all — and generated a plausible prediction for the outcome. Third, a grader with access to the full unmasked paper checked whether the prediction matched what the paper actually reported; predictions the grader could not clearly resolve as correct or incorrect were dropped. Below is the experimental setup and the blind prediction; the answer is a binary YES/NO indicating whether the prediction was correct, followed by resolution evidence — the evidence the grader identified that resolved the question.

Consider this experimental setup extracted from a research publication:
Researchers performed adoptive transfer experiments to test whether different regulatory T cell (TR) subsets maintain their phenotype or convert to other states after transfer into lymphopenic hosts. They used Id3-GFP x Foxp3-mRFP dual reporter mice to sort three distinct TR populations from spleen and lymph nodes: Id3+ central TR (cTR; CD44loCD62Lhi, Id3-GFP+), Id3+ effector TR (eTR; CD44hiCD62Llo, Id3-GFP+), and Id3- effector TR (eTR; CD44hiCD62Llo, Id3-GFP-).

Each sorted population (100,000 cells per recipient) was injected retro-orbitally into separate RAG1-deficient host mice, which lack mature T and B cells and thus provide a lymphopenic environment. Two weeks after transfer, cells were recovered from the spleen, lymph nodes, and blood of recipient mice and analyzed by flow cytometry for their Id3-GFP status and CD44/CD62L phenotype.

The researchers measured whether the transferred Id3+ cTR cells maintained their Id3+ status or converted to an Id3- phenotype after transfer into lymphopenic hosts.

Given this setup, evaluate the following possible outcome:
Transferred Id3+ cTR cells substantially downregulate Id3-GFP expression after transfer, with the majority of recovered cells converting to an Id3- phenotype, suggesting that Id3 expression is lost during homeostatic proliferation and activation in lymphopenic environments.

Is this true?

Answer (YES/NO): YES